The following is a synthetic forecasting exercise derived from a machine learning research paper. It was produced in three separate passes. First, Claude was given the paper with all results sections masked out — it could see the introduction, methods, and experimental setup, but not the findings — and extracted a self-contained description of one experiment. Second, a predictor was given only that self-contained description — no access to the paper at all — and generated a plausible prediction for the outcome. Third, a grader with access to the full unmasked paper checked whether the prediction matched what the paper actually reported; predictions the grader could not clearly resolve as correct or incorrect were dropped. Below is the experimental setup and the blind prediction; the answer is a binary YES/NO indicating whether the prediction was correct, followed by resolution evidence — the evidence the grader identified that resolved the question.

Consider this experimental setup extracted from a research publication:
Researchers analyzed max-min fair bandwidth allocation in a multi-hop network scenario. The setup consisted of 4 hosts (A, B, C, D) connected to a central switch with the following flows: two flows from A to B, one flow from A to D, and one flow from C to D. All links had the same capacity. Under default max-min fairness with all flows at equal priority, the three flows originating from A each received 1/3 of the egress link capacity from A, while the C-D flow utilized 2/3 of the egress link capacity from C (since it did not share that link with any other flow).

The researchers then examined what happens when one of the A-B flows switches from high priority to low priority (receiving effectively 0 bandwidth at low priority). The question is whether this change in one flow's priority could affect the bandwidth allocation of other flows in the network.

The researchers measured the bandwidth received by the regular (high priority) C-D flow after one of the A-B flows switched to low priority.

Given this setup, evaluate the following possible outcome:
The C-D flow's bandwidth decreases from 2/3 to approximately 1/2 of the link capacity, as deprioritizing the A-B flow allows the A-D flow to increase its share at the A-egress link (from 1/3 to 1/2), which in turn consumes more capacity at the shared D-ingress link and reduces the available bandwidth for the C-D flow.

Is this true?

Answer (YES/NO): YES